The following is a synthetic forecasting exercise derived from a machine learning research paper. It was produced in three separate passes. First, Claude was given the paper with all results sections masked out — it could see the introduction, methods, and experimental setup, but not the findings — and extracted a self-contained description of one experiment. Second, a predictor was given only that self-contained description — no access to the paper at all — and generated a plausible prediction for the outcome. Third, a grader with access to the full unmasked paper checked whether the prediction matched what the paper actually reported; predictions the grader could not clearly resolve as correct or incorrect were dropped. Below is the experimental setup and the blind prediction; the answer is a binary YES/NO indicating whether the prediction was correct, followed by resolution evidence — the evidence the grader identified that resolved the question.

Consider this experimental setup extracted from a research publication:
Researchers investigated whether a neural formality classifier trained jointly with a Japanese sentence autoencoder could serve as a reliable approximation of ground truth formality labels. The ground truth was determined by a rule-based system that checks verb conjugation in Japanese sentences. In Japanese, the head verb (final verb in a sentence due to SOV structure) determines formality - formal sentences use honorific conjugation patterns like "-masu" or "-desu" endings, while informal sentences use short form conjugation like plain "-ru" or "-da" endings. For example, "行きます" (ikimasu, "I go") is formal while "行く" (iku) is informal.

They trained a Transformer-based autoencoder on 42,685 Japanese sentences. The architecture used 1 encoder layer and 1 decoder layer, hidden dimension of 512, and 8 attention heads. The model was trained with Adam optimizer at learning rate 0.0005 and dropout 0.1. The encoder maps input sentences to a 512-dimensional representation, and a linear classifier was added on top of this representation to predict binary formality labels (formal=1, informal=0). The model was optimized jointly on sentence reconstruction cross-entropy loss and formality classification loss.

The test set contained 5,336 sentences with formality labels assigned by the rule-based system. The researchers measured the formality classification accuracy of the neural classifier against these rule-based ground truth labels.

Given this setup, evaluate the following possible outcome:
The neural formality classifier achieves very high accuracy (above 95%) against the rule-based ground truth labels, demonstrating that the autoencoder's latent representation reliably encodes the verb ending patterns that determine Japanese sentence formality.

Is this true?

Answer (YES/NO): YES